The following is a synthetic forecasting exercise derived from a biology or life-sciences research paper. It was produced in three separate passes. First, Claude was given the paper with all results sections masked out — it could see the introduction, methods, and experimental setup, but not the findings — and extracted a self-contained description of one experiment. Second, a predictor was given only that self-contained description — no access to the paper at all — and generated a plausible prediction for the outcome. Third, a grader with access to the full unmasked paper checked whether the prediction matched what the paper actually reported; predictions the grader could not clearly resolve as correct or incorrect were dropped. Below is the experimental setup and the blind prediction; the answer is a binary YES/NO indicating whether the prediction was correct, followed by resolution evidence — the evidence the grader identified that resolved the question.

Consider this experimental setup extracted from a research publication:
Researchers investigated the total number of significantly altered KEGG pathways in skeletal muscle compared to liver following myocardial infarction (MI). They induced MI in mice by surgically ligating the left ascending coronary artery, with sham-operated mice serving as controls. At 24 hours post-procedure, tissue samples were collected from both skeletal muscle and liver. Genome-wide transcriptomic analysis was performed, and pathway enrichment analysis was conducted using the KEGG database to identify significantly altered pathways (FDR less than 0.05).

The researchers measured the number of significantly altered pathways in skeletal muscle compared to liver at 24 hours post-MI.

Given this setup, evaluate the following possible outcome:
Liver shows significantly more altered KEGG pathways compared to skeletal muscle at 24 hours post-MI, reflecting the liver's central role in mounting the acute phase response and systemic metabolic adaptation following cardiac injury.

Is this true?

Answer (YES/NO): NO